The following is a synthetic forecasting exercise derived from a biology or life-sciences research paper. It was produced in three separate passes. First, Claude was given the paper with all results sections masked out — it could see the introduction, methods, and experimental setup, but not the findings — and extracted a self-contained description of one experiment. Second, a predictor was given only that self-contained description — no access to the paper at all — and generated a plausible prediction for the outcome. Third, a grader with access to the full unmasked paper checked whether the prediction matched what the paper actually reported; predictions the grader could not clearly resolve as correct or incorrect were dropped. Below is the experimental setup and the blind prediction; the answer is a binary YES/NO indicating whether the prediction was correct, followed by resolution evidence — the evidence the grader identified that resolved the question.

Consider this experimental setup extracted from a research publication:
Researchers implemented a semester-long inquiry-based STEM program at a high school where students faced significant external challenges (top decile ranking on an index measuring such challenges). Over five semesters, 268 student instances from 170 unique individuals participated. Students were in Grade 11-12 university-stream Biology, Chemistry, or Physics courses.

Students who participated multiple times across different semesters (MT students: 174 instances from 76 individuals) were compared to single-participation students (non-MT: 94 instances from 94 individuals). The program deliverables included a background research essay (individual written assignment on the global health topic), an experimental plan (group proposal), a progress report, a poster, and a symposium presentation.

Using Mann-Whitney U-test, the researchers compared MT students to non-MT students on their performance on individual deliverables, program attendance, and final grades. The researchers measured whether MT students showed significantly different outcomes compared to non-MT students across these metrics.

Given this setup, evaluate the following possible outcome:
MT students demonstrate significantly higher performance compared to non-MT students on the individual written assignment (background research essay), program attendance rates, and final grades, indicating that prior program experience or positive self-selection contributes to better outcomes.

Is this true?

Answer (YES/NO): NO